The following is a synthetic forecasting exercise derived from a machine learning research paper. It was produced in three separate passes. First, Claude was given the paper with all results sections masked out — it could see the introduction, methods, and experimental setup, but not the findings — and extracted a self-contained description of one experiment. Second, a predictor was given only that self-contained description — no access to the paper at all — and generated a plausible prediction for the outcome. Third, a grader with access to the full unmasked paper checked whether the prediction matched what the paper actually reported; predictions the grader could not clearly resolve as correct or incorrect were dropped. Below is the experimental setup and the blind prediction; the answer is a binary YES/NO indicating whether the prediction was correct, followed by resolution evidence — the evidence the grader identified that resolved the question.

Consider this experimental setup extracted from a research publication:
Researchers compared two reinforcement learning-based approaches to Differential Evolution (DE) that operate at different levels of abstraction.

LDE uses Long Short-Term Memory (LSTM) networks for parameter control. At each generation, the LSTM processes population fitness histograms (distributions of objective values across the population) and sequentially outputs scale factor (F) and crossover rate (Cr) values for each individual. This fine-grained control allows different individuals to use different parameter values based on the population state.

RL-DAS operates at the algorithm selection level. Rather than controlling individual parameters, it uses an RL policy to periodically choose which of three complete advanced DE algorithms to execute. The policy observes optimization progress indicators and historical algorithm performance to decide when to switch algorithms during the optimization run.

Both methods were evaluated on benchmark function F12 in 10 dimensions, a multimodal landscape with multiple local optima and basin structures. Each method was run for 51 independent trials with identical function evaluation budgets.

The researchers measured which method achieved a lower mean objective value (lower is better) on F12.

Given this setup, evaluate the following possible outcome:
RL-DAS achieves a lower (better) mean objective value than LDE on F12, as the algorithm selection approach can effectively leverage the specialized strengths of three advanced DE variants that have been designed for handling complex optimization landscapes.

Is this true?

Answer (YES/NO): YES